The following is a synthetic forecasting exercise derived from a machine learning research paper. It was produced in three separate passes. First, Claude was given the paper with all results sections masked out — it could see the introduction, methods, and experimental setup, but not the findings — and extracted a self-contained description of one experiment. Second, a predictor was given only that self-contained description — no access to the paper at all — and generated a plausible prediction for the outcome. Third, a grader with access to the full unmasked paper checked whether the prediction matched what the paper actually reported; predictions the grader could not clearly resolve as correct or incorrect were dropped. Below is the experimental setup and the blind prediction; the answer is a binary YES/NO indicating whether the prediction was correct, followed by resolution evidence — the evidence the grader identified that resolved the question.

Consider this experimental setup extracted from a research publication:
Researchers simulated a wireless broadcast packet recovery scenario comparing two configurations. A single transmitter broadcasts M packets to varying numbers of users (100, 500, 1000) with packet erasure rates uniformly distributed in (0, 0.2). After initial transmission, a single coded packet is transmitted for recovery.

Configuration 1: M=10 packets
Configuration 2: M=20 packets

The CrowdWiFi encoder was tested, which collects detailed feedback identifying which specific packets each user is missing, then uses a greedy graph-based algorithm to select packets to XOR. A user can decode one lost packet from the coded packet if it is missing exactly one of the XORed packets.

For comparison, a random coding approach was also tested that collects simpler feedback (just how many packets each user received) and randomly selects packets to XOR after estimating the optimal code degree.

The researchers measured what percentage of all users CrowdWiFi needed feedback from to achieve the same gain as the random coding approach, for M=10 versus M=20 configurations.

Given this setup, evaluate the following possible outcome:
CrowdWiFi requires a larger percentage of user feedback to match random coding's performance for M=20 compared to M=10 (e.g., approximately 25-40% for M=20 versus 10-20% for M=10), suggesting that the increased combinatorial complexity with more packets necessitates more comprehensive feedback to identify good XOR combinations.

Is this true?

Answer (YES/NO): NO